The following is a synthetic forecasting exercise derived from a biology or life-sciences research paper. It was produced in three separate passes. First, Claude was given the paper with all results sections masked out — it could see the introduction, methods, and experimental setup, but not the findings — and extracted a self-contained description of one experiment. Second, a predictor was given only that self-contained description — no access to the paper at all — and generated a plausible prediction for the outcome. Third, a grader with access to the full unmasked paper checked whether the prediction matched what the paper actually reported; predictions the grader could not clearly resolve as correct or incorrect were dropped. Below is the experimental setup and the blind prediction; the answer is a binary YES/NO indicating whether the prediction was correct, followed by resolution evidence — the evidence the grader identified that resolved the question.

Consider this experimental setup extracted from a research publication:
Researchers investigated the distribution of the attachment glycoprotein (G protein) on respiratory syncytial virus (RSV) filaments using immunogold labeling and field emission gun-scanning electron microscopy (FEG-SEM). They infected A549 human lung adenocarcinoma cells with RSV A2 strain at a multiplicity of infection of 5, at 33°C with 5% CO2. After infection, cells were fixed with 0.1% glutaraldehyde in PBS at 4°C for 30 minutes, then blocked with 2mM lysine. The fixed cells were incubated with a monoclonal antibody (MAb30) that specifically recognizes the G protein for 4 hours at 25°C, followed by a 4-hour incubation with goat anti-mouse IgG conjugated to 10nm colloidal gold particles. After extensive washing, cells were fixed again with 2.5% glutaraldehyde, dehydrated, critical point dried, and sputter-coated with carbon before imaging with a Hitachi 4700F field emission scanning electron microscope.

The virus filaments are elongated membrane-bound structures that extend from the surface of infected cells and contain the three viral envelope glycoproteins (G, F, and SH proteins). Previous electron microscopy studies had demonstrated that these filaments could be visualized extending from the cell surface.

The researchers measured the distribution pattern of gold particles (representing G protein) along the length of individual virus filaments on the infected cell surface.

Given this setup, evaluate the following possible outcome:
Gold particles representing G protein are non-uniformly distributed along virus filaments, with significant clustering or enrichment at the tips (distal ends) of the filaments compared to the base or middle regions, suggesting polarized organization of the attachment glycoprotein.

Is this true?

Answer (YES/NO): NO